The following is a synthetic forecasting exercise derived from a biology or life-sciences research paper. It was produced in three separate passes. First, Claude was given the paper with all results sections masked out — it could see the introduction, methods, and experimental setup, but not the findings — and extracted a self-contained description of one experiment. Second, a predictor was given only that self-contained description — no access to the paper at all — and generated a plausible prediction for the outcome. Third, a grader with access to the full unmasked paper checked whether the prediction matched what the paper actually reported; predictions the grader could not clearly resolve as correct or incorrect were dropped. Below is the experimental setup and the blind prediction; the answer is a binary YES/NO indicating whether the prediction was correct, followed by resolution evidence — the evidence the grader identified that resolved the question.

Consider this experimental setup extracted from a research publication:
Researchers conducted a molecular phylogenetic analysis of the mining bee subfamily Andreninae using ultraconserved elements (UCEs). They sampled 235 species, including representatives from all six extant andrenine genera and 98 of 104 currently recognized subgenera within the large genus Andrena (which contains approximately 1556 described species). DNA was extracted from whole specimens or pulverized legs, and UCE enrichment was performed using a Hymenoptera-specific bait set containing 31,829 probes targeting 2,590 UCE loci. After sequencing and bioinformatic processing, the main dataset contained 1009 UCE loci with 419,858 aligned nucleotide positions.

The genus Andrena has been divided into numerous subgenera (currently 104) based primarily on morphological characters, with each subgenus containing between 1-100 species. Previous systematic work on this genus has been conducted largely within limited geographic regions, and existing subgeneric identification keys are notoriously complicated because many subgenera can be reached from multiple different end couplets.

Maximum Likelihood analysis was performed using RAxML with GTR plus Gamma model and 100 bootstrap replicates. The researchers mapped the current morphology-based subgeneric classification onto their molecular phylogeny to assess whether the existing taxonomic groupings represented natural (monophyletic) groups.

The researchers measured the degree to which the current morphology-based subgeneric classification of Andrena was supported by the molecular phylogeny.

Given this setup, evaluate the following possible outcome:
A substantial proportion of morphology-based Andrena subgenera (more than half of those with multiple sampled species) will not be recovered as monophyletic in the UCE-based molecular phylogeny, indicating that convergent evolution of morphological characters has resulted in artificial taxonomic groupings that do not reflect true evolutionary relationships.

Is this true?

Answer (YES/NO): YES